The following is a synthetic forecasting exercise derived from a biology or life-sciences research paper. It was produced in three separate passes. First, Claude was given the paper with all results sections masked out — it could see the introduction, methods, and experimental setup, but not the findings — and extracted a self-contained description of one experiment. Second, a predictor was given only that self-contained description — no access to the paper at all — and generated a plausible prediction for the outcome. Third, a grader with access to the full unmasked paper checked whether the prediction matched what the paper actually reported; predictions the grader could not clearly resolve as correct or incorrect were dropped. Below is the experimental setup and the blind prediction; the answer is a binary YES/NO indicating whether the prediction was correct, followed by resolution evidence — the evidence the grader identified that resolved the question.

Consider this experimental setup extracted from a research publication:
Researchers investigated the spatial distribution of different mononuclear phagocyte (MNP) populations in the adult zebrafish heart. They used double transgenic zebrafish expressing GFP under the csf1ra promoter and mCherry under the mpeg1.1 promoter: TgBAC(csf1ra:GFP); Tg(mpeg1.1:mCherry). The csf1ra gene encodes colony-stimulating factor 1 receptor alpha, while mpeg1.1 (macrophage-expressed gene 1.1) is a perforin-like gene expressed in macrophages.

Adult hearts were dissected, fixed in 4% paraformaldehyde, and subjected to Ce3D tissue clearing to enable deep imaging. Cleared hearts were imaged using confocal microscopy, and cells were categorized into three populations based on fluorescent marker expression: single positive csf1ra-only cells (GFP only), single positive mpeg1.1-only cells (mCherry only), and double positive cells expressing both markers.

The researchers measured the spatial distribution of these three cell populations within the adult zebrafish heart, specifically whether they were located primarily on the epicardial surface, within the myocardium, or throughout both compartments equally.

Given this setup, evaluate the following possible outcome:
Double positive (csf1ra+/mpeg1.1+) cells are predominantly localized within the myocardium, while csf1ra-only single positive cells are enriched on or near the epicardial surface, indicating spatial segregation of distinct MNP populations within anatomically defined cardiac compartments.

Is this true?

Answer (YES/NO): NO